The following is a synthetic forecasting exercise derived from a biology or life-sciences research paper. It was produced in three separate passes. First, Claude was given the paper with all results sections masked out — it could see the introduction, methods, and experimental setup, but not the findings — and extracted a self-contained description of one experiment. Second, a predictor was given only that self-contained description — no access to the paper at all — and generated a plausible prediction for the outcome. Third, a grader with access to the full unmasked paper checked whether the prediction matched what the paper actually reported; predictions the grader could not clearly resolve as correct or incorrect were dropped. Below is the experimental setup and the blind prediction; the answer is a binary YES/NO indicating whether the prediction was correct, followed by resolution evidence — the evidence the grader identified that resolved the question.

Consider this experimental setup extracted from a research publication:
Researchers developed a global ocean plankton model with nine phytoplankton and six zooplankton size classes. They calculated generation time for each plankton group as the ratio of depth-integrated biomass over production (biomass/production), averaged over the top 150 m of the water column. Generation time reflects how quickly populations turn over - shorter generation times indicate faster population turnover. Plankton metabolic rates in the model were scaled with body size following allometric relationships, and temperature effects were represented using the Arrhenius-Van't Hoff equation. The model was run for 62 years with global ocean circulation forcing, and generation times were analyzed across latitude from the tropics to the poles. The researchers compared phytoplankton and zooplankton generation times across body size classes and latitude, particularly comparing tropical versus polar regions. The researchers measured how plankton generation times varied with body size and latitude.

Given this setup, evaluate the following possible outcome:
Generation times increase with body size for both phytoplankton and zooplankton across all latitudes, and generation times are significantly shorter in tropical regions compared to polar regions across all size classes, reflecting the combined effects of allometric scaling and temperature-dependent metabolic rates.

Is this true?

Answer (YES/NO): YES